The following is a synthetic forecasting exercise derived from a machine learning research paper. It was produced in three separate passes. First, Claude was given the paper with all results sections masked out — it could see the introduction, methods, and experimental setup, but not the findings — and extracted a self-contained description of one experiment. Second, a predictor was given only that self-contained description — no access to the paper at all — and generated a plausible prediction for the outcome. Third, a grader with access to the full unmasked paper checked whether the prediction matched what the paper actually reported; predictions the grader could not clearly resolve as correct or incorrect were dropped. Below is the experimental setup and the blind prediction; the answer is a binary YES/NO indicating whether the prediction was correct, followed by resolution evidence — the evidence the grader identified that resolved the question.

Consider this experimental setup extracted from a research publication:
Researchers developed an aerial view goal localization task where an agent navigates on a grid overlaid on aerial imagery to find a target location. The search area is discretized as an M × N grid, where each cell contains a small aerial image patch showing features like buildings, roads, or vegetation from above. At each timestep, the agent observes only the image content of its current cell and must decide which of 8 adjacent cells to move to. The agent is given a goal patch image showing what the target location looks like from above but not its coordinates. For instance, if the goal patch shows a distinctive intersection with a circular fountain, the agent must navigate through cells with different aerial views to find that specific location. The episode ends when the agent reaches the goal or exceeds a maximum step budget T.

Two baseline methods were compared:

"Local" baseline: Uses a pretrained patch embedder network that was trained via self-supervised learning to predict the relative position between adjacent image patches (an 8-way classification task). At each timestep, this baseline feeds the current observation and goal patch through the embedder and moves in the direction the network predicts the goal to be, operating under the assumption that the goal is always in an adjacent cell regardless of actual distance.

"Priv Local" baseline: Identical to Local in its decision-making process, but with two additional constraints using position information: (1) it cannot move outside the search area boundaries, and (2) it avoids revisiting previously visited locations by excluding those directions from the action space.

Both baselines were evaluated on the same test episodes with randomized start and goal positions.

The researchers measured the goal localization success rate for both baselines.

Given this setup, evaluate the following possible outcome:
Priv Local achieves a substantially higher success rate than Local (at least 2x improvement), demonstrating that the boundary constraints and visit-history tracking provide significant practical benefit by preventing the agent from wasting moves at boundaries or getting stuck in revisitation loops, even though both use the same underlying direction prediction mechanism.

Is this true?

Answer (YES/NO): YES